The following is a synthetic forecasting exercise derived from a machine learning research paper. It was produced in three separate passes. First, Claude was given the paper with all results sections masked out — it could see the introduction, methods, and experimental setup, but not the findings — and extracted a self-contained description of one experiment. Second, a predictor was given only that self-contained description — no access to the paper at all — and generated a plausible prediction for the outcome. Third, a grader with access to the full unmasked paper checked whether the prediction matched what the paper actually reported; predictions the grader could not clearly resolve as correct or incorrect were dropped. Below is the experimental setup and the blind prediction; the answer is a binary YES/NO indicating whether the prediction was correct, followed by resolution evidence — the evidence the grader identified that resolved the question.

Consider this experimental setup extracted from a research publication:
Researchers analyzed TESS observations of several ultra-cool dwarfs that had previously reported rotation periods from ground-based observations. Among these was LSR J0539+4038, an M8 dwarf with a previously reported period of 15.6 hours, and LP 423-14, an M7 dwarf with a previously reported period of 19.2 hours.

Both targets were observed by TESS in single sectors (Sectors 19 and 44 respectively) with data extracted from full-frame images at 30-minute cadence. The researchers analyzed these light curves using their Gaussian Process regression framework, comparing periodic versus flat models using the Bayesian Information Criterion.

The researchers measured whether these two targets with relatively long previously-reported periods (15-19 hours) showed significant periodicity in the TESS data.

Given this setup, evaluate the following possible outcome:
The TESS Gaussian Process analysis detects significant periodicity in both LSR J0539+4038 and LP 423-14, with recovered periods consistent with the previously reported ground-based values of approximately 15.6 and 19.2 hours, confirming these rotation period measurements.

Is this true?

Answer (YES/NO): NO